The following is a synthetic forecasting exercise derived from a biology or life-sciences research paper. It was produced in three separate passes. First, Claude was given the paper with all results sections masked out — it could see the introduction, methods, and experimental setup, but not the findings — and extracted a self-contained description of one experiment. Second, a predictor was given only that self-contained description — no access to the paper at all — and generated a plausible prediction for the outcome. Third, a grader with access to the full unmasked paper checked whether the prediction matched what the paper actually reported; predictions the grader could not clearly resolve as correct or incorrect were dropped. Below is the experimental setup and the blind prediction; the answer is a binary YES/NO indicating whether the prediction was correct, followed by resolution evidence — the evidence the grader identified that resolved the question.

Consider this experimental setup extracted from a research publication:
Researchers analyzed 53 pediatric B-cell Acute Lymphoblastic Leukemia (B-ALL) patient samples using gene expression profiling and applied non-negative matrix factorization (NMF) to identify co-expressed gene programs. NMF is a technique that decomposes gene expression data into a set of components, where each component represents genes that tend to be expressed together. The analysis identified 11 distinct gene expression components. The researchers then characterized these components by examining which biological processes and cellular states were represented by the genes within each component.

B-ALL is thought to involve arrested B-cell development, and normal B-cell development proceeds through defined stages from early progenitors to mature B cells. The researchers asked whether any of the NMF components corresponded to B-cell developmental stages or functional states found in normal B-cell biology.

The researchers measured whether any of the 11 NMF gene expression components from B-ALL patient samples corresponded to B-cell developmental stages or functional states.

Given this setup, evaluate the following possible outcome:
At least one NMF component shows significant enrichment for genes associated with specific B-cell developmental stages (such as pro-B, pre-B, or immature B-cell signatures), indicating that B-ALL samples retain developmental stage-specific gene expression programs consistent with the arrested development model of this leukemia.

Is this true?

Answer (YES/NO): YES